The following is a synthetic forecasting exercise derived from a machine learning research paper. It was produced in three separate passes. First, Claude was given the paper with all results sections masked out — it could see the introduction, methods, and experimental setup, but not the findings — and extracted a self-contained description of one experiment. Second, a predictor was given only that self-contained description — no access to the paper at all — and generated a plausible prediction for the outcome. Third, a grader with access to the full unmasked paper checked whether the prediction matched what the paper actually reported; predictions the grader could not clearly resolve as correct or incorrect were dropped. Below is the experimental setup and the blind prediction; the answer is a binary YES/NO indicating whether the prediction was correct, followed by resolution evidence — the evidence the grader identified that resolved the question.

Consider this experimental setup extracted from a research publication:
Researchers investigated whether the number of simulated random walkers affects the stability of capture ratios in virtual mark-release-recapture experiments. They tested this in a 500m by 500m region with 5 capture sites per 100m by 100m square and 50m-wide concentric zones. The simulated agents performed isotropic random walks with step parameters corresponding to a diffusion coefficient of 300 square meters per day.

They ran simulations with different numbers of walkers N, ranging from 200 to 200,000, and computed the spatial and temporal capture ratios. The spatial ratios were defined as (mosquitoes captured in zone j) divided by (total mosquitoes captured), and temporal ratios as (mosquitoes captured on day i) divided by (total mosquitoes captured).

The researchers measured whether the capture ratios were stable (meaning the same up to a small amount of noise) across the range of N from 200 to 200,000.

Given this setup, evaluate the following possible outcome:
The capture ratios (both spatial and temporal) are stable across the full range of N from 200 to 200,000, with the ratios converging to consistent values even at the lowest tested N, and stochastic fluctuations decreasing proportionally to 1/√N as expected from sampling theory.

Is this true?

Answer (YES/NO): NO